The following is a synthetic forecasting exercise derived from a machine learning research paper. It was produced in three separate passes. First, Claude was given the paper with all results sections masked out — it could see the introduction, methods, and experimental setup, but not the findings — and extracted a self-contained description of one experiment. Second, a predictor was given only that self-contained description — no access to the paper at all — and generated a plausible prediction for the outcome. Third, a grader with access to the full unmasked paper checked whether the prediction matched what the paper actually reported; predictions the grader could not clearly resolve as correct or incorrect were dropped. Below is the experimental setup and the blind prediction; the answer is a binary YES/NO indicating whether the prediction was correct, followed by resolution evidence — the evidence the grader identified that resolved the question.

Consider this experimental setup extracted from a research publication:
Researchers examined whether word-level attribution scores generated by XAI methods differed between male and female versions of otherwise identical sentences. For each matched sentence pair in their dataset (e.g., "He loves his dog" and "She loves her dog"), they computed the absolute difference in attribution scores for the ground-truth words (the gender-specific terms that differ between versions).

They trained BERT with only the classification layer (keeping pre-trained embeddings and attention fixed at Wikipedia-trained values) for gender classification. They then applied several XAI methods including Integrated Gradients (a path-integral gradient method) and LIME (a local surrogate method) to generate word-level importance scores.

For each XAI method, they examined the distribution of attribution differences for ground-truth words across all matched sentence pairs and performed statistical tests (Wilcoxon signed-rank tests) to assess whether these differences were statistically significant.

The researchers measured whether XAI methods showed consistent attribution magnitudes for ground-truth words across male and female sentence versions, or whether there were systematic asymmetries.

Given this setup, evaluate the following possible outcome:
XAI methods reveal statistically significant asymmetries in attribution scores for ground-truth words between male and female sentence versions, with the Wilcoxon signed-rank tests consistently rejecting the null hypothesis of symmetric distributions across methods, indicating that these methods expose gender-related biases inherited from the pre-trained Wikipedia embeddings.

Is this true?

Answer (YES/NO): YES